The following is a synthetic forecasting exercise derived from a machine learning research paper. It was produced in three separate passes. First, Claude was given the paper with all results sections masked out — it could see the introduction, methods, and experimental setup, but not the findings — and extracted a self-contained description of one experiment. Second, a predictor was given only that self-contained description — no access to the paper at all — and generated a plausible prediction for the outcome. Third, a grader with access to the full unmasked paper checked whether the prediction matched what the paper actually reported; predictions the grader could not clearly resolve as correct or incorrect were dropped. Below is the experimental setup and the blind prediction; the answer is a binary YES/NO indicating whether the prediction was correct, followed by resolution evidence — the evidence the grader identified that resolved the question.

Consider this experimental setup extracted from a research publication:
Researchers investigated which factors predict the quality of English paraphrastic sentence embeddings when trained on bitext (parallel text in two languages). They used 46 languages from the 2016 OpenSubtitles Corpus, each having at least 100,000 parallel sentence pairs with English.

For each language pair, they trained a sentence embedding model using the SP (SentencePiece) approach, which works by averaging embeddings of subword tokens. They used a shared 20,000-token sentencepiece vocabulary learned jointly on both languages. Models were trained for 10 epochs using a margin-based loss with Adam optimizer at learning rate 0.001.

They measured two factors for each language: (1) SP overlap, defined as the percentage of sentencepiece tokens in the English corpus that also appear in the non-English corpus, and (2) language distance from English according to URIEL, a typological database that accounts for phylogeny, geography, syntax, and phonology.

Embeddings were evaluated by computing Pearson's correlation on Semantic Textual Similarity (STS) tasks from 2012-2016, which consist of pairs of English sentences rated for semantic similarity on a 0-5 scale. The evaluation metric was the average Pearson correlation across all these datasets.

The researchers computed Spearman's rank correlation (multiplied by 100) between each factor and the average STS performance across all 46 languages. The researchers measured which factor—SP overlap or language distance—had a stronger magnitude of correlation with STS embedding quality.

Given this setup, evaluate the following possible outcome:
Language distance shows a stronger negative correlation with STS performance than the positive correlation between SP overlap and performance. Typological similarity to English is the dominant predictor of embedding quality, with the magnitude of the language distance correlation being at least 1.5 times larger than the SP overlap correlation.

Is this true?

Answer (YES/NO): NO